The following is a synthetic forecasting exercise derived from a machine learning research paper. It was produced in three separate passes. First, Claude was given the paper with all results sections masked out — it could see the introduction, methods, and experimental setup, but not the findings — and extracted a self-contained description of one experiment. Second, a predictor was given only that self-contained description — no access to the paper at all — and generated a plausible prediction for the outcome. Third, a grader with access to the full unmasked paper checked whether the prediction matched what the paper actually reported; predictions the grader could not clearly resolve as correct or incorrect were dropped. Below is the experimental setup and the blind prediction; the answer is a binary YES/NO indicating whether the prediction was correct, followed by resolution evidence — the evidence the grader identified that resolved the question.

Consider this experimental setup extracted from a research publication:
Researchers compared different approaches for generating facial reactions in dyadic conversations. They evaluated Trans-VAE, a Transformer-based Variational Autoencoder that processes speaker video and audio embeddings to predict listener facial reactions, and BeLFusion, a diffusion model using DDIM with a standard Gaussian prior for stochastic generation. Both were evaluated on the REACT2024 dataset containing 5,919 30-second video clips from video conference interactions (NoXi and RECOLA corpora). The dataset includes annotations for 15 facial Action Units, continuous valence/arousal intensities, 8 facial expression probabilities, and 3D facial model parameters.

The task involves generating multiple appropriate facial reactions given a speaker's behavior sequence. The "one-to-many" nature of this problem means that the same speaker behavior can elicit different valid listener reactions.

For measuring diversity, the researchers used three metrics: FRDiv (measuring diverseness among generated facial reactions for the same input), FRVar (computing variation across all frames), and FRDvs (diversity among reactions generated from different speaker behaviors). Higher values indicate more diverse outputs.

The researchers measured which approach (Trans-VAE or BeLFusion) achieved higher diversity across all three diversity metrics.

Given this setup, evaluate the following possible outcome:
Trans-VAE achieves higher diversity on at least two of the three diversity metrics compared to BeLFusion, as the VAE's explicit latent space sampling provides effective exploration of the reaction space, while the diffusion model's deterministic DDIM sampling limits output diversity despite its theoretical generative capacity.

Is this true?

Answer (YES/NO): NO